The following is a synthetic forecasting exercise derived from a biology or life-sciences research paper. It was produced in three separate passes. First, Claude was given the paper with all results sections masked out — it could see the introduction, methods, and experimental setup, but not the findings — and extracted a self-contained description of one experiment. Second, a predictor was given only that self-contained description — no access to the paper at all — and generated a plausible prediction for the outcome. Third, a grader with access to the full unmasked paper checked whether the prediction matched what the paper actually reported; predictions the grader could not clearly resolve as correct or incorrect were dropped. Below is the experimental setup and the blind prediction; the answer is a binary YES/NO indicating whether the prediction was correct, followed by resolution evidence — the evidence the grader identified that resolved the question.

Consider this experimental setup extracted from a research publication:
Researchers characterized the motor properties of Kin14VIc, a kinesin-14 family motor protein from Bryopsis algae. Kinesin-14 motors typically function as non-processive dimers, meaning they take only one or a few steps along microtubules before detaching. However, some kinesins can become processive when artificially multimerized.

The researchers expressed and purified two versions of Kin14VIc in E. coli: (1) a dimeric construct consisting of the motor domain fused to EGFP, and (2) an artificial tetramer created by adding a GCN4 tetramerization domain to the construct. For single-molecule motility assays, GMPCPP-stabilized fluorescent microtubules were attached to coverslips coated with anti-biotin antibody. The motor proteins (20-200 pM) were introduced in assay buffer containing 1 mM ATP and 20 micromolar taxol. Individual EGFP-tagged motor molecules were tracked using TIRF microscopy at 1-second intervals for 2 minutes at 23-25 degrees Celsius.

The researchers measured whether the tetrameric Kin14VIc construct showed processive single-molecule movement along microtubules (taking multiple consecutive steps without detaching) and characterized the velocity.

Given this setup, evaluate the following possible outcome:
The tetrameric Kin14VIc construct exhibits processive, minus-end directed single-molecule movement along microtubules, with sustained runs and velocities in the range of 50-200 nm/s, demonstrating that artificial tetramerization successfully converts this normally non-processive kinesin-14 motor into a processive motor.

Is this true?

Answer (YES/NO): NO